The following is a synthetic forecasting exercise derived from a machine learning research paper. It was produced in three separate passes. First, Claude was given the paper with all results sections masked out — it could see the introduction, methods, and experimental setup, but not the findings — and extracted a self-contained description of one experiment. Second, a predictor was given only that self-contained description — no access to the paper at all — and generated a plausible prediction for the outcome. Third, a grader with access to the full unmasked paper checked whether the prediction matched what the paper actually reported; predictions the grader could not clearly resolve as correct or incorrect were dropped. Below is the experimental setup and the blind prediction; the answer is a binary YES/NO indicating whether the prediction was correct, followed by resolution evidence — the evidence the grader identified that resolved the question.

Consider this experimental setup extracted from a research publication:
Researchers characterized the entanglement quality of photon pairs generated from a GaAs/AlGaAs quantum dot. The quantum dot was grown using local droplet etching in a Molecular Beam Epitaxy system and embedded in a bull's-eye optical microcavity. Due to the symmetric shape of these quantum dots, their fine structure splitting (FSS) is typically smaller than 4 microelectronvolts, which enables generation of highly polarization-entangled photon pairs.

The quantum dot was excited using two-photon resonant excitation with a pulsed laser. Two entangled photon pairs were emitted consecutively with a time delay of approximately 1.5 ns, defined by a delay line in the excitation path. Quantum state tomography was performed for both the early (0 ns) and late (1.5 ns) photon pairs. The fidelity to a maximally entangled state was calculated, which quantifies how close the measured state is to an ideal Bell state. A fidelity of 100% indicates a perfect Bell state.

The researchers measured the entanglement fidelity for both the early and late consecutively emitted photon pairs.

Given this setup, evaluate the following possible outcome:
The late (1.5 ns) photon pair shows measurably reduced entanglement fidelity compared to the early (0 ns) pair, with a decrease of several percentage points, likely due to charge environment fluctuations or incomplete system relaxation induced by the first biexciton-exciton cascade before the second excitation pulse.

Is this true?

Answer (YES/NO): NO